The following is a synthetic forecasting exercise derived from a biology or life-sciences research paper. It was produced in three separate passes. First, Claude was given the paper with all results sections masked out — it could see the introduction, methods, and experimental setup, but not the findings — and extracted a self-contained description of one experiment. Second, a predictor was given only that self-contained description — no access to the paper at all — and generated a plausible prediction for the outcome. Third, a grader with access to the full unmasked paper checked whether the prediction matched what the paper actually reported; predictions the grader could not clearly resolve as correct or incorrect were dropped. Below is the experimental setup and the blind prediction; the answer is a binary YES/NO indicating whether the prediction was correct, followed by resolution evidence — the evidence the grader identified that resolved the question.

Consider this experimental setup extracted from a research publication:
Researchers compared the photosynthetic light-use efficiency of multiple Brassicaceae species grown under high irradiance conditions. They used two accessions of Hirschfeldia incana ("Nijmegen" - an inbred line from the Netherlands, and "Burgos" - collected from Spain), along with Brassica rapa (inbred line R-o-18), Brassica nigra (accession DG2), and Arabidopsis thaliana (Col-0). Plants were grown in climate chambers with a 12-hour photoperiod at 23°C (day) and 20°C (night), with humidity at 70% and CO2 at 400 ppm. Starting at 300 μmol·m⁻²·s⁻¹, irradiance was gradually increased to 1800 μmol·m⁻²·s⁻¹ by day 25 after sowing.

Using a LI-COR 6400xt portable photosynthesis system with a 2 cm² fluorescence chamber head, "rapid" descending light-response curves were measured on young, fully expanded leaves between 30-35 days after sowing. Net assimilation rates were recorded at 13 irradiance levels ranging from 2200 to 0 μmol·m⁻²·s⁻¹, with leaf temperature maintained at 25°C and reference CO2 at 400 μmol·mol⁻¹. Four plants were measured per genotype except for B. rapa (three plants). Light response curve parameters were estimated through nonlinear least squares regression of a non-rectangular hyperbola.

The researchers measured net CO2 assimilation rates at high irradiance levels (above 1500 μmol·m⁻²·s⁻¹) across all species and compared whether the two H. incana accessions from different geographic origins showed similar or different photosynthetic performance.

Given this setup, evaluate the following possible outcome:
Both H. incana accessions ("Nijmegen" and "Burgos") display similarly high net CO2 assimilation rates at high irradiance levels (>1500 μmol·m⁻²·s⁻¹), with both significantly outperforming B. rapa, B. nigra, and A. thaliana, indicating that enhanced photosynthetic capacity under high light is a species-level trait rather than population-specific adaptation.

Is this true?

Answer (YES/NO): NO